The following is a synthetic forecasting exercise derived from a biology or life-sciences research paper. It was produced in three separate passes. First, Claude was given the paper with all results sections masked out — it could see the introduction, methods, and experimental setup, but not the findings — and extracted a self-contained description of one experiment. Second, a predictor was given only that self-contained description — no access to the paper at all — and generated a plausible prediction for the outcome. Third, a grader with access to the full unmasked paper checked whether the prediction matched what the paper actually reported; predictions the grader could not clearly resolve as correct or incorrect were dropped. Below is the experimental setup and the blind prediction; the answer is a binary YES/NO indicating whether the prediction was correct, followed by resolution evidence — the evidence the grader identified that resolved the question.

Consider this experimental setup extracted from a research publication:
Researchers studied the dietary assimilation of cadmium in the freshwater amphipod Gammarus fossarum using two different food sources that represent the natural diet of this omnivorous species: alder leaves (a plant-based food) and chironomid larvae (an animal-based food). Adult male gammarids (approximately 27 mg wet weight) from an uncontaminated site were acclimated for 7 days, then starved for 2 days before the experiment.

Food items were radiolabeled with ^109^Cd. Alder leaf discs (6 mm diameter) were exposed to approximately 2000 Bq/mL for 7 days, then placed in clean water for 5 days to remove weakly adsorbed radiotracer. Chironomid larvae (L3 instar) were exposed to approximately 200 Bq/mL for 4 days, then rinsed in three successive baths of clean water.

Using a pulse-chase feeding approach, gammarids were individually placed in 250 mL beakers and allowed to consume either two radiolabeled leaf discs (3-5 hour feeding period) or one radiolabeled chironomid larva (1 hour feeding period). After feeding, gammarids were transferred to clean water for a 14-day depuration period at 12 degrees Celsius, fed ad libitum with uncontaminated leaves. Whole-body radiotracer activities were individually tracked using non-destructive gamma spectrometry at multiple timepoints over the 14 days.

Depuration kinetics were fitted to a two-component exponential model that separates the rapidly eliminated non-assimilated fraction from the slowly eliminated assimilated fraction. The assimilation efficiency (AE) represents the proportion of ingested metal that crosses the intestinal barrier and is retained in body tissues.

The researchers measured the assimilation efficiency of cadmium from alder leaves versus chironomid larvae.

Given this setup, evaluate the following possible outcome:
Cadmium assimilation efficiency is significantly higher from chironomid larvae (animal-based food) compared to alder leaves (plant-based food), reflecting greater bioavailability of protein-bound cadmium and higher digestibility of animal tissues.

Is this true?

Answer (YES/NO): NO